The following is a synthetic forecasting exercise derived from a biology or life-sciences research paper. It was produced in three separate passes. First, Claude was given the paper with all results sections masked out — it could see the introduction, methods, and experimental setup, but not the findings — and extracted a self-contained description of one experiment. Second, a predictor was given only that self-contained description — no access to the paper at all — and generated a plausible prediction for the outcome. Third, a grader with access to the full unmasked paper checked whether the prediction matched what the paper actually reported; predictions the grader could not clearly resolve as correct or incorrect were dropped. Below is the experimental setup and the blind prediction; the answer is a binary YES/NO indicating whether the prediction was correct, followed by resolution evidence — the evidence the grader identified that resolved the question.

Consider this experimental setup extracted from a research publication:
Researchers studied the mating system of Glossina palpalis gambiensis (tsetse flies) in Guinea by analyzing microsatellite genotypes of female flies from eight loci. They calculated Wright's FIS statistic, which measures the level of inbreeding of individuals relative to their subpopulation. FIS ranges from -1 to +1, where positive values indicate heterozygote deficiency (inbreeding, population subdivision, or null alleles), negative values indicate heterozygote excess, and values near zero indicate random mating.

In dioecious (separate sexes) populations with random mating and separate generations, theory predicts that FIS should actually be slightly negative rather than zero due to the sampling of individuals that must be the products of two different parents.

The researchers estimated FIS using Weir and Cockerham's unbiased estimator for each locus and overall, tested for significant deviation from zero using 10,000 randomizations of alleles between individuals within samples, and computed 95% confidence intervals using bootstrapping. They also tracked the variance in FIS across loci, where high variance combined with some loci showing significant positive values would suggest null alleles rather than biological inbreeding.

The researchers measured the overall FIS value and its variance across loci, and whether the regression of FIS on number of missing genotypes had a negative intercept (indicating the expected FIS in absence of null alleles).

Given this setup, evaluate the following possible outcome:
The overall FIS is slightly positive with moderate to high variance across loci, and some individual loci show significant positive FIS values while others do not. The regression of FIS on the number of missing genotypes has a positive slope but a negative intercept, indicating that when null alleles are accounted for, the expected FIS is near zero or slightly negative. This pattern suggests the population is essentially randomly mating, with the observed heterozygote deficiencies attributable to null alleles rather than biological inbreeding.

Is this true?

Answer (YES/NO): NO